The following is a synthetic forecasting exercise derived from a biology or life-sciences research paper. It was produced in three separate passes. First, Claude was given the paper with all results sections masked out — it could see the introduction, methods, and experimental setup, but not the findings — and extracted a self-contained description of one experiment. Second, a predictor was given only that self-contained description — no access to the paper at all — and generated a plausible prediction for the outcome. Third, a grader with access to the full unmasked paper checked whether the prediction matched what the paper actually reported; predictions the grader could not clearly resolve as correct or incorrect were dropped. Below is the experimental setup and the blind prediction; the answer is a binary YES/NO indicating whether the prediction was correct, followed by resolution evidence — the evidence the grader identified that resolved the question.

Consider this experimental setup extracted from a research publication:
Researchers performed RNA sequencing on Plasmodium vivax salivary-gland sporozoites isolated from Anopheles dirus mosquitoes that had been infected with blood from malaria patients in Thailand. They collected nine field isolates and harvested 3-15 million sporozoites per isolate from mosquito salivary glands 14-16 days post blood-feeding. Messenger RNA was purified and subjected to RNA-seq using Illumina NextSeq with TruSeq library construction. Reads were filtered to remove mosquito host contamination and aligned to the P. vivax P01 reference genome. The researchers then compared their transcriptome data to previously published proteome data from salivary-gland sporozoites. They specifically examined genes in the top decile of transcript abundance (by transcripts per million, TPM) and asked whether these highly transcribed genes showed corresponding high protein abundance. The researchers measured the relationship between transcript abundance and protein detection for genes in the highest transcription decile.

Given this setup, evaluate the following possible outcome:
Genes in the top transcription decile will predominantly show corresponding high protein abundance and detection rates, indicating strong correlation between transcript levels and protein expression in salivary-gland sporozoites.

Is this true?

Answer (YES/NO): NO